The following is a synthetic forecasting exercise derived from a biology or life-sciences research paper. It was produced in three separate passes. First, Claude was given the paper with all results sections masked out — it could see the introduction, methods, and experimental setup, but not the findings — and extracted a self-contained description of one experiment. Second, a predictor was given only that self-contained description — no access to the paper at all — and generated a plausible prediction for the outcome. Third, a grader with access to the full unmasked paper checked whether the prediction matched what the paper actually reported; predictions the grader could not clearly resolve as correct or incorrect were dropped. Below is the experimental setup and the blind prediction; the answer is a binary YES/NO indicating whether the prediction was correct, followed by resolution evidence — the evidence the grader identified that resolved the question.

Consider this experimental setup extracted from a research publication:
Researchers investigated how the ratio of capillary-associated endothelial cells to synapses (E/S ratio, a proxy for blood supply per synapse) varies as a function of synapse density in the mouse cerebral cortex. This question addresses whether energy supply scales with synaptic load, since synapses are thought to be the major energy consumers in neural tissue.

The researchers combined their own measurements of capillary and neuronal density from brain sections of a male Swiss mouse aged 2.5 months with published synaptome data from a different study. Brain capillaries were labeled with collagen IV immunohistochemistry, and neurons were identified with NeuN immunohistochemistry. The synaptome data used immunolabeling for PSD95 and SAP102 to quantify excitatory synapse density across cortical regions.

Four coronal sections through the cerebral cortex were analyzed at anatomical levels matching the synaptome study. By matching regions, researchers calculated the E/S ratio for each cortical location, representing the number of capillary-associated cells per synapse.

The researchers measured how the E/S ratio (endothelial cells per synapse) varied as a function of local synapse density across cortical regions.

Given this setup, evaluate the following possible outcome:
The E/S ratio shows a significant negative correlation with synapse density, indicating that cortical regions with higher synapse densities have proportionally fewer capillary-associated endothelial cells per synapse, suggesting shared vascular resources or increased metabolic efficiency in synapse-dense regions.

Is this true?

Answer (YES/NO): NO